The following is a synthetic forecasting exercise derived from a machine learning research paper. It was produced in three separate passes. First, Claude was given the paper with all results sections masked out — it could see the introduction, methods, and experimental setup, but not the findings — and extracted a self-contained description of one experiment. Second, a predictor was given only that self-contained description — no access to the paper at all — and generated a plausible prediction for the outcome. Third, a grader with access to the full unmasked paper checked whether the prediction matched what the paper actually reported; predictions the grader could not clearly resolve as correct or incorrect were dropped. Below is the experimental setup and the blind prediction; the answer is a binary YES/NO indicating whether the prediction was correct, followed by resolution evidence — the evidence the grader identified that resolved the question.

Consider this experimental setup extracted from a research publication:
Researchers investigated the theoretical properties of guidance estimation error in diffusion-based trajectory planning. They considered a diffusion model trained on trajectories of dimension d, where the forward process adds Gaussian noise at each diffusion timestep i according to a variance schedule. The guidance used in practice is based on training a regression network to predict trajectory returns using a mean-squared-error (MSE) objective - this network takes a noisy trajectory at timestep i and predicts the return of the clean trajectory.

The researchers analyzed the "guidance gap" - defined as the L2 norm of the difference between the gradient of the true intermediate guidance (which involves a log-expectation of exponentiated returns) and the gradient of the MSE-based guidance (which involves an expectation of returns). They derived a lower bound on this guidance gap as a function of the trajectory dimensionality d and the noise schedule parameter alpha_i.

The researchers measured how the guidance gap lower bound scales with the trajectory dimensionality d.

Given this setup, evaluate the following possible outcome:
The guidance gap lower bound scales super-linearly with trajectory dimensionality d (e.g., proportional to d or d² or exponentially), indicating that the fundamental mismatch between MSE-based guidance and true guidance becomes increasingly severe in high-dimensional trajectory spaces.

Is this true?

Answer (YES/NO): NO